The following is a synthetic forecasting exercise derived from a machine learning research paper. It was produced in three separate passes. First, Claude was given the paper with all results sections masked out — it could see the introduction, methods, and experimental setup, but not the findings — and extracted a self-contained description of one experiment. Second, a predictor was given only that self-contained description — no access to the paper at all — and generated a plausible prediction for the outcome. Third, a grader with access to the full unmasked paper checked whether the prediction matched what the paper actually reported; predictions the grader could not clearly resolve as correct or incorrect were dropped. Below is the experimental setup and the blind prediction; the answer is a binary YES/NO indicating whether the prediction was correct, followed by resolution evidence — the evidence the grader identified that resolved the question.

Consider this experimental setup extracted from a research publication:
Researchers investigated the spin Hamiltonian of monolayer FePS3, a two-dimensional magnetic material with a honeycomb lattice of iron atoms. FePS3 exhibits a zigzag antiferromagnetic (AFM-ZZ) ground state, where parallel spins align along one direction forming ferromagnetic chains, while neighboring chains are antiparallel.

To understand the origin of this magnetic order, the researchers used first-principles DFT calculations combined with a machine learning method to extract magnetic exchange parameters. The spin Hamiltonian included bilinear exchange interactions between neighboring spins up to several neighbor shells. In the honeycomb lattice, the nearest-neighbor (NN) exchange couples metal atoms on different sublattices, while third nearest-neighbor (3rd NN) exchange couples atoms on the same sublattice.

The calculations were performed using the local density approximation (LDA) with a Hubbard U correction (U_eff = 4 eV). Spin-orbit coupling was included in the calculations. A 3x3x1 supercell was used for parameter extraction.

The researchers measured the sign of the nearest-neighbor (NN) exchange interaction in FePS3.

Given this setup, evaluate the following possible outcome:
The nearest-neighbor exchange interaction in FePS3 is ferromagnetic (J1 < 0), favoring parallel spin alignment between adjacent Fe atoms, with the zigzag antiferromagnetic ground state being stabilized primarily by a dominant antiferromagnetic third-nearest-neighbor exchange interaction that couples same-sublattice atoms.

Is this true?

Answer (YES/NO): YES